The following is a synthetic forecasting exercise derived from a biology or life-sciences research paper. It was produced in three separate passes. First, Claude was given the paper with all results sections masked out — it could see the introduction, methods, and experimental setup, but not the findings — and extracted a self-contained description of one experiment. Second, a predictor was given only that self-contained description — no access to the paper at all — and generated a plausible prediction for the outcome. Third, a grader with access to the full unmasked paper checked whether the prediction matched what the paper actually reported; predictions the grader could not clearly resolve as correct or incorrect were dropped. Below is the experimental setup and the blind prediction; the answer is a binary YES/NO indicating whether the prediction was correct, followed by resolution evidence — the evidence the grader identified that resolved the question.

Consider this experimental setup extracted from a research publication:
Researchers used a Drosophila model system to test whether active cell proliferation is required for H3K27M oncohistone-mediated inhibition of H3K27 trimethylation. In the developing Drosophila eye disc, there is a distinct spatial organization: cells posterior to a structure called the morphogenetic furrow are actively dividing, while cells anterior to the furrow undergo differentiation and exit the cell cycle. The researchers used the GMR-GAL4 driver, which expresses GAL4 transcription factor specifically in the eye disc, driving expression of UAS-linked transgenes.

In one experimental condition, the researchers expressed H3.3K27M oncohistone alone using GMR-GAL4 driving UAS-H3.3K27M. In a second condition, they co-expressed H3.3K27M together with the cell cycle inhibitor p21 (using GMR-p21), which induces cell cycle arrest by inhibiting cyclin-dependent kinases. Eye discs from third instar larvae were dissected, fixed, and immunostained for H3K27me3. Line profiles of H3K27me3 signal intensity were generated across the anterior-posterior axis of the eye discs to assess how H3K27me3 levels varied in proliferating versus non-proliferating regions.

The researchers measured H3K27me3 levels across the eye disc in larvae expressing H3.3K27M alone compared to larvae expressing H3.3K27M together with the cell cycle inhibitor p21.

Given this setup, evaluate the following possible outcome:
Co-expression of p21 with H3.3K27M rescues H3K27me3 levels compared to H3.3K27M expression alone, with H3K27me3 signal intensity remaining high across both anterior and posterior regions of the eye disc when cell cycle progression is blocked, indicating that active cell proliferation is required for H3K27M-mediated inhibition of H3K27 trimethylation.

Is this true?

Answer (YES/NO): YES